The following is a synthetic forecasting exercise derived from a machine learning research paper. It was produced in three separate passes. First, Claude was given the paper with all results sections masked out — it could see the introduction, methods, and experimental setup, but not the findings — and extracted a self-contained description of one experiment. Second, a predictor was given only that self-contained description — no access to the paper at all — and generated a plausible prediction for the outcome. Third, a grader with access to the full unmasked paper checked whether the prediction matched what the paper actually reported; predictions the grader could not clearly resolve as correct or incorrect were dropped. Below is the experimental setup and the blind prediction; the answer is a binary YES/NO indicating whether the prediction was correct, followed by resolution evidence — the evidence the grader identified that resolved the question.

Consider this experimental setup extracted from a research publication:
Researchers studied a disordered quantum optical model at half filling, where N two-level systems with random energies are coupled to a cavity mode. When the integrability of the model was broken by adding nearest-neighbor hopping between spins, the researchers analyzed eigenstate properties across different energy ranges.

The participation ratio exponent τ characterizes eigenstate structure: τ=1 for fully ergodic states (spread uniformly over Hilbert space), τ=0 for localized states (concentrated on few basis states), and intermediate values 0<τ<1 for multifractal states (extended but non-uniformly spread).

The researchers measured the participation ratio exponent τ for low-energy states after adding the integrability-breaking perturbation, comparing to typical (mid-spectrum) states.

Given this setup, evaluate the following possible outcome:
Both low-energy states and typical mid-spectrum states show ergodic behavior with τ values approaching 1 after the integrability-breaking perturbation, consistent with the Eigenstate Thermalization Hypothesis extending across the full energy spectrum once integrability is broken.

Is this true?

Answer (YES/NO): NO